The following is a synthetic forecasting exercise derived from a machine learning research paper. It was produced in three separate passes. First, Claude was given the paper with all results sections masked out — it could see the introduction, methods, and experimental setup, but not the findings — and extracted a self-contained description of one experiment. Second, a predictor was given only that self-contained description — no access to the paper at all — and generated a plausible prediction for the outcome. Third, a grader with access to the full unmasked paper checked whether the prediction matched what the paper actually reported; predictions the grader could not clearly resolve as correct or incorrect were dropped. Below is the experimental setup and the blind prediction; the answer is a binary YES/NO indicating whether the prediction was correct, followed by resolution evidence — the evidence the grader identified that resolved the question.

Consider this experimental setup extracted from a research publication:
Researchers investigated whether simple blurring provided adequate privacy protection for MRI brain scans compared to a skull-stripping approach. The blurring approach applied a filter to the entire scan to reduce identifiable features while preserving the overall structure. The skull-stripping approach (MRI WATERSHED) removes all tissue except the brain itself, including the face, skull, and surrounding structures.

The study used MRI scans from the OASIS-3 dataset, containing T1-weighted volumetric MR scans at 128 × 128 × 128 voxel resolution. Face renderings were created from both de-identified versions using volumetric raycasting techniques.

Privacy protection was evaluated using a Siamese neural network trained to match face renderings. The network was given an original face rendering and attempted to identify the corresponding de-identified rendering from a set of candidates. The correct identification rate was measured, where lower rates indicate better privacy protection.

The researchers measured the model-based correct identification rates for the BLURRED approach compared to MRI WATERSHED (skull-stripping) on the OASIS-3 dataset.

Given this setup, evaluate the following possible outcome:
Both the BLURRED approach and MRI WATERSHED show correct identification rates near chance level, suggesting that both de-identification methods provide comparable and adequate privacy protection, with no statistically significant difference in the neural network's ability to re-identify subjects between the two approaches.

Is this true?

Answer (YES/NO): NO